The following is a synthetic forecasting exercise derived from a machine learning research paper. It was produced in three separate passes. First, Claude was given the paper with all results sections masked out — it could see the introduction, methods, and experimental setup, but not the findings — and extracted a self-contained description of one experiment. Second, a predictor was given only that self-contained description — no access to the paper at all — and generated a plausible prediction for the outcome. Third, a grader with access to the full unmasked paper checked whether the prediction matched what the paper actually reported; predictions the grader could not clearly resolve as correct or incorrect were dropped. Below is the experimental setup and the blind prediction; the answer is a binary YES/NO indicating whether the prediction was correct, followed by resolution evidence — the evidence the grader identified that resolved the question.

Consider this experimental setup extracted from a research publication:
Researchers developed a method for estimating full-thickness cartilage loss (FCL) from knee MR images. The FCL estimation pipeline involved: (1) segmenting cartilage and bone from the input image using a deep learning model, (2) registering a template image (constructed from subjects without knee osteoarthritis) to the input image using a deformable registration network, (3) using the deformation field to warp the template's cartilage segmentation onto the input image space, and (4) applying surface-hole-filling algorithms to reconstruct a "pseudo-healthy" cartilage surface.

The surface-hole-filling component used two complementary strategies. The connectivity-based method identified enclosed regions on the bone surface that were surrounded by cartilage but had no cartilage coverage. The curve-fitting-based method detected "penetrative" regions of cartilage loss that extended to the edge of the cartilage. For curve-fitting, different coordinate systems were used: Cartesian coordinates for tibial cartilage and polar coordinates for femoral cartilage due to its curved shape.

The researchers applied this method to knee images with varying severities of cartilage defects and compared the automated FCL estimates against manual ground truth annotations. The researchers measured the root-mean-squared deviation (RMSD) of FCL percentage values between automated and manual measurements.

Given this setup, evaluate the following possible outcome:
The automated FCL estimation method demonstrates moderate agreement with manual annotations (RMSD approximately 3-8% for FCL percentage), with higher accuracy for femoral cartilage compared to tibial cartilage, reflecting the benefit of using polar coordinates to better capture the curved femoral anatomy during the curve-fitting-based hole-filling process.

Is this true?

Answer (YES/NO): NO